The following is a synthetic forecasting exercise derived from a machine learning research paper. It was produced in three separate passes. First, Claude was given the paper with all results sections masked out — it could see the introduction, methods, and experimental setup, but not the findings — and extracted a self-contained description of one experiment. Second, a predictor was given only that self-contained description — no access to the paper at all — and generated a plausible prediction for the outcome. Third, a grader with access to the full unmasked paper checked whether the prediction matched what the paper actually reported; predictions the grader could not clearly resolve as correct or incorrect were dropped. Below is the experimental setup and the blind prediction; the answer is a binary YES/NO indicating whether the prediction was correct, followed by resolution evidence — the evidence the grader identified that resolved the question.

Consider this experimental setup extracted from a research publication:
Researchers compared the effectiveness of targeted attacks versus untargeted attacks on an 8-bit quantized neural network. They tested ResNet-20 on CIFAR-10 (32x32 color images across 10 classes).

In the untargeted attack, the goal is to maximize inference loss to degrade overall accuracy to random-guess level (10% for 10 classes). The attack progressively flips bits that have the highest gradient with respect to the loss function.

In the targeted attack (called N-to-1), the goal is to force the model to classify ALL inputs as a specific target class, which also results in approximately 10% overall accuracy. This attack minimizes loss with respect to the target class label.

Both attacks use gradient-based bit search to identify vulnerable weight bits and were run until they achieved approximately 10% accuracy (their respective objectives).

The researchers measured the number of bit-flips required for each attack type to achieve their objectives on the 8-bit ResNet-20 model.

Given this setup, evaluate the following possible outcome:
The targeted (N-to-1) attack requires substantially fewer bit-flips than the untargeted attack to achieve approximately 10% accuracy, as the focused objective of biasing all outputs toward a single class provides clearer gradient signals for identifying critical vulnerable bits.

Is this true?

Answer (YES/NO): YES